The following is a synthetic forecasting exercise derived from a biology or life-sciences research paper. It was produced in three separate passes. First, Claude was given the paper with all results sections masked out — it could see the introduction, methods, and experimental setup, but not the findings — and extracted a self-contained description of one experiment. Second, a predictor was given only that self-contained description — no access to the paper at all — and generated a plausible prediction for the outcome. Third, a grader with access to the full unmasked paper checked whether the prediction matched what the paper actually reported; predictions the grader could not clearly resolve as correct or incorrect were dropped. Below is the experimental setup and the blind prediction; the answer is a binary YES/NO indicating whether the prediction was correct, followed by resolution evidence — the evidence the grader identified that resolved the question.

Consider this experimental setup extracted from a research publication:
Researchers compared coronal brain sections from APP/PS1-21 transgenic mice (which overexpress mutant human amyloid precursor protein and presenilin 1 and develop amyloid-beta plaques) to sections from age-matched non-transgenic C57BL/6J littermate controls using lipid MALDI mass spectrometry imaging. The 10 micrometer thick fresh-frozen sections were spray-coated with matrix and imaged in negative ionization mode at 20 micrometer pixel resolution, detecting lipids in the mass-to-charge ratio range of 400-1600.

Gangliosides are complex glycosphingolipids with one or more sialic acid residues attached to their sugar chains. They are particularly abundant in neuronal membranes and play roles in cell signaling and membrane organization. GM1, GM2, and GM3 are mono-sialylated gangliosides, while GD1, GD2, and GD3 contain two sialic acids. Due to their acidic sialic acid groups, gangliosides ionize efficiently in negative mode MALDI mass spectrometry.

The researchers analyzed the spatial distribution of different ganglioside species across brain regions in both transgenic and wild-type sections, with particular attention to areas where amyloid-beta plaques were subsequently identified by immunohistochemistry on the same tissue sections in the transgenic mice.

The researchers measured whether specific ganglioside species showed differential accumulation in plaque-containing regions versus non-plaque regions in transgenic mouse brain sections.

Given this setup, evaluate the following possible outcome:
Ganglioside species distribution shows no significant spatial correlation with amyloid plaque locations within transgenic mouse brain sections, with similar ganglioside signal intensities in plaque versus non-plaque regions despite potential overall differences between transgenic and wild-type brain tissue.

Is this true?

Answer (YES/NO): NO